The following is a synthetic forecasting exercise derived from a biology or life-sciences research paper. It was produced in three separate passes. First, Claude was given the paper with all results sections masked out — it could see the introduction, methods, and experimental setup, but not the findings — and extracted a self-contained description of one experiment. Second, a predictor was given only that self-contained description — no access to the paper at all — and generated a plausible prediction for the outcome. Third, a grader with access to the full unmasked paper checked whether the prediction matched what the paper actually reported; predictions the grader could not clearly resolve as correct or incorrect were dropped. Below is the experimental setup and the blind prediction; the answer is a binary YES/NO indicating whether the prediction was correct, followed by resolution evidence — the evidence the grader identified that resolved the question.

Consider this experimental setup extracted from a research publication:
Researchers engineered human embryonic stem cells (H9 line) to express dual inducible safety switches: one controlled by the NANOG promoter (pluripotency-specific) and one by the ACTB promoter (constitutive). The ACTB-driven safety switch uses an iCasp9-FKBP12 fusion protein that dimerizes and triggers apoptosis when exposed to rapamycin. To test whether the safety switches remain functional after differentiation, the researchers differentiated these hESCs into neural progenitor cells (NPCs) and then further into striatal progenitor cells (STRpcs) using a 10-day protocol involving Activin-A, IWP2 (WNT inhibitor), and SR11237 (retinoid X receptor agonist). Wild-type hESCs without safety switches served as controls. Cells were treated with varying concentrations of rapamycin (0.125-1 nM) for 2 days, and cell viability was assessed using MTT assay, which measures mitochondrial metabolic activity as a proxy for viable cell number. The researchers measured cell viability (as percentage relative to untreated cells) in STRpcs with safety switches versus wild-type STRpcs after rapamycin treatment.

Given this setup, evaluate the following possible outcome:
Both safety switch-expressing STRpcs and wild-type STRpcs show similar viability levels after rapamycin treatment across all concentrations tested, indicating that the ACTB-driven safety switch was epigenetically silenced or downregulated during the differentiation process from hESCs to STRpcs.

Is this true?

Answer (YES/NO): NO